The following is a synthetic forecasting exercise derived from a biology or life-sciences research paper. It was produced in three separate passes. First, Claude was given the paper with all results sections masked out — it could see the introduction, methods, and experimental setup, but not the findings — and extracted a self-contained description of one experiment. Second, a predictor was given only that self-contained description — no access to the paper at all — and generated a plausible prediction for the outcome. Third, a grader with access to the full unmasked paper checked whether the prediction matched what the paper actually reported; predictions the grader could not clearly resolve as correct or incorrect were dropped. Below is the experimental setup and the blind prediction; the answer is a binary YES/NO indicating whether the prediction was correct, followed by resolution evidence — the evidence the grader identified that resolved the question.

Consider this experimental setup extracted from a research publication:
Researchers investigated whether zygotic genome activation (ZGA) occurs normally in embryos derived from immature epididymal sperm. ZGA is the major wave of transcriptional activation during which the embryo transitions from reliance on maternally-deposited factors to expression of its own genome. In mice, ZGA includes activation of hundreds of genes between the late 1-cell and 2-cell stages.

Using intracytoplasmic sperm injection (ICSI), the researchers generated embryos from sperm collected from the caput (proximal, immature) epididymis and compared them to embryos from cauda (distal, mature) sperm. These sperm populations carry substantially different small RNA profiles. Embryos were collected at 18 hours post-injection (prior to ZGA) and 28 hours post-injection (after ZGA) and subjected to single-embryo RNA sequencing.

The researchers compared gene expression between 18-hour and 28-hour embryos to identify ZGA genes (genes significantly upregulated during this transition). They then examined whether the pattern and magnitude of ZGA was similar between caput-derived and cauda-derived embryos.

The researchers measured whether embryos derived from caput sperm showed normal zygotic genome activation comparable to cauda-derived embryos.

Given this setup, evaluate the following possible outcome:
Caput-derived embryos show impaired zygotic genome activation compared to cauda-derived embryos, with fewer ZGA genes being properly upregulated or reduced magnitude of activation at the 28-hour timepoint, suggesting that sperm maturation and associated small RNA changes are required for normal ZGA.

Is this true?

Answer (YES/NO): NO